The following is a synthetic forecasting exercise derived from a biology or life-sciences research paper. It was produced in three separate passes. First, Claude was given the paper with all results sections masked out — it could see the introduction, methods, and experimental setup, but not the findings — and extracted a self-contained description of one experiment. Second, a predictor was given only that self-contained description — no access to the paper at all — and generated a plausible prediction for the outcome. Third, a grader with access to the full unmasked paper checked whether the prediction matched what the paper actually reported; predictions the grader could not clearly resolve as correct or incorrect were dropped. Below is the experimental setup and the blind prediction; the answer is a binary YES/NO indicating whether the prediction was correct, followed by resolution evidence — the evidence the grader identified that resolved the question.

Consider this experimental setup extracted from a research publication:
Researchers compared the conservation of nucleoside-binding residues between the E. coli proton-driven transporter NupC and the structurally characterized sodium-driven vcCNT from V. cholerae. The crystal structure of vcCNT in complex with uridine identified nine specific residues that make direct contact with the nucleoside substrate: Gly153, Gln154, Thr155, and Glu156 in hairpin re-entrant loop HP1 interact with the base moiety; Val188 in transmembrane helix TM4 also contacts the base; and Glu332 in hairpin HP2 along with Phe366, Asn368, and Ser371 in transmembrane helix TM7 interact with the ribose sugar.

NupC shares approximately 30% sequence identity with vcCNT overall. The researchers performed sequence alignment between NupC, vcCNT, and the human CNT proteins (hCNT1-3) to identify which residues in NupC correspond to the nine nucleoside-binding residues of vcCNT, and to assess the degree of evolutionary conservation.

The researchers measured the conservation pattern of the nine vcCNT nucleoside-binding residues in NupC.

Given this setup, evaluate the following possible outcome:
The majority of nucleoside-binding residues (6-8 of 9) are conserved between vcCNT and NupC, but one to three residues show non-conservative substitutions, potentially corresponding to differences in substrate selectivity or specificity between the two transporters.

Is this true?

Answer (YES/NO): NO